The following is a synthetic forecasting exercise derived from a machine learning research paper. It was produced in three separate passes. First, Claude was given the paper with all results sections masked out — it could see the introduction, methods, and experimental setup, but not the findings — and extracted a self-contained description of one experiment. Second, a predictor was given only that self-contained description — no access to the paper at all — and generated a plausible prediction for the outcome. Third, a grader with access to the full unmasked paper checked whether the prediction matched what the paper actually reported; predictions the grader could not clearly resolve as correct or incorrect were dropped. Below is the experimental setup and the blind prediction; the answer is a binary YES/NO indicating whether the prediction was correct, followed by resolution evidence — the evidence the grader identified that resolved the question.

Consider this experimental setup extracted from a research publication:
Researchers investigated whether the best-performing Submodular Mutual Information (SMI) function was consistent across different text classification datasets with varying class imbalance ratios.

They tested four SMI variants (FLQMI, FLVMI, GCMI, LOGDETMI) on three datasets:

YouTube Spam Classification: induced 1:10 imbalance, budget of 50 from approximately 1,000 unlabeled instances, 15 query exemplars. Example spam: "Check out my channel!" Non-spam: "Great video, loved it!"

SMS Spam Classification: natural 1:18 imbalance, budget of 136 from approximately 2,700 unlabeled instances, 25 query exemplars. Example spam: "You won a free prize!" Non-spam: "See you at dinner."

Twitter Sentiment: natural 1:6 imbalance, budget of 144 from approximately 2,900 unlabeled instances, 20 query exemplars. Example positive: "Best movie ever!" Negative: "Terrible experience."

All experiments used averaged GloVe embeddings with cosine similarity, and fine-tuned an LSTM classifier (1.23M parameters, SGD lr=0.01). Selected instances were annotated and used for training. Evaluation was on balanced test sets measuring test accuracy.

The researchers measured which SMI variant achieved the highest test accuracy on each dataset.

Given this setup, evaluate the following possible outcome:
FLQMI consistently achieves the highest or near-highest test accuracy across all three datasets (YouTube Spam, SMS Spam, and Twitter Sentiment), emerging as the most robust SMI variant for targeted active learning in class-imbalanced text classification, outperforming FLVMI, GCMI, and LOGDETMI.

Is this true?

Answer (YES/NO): NO